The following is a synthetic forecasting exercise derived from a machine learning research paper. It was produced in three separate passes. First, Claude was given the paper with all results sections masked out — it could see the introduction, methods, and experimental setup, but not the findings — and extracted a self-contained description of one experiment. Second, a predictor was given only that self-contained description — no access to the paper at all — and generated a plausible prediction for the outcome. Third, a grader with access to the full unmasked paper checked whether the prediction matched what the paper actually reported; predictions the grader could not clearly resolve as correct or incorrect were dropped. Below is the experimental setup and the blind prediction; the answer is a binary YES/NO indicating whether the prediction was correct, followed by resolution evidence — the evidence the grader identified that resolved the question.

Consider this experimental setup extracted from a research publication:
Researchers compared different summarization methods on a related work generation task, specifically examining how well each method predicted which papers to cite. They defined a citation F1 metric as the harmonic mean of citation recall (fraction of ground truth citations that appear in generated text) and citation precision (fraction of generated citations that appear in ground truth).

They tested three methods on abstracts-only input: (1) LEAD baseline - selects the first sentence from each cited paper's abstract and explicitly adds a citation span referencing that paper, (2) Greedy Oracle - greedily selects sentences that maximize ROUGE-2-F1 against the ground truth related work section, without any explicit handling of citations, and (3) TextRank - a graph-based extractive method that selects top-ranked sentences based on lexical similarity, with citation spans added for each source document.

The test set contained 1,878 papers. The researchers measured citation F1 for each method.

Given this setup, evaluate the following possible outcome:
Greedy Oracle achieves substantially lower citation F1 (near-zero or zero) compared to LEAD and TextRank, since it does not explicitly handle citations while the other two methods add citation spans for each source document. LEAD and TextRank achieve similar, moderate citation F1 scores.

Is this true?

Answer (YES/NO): NO